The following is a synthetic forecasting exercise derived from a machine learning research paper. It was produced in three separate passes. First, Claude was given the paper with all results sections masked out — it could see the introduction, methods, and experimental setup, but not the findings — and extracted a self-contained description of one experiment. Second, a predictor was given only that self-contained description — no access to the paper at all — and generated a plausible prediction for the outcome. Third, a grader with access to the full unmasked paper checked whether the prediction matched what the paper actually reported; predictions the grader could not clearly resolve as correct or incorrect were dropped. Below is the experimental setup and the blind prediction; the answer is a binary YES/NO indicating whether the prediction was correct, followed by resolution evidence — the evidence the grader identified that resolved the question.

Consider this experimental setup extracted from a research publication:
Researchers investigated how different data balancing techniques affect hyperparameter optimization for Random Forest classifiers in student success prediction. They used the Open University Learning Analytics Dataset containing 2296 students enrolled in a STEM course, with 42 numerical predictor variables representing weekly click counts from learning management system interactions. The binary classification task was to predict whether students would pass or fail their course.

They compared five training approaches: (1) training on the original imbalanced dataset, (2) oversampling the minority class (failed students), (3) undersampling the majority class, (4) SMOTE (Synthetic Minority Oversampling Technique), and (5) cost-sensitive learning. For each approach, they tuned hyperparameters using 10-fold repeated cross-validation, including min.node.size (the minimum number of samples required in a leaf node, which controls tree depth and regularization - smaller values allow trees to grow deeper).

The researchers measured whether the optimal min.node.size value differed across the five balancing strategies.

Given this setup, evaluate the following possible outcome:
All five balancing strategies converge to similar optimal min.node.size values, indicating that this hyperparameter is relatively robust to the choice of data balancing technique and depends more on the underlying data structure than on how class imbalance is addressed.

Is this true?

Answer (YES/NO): YES